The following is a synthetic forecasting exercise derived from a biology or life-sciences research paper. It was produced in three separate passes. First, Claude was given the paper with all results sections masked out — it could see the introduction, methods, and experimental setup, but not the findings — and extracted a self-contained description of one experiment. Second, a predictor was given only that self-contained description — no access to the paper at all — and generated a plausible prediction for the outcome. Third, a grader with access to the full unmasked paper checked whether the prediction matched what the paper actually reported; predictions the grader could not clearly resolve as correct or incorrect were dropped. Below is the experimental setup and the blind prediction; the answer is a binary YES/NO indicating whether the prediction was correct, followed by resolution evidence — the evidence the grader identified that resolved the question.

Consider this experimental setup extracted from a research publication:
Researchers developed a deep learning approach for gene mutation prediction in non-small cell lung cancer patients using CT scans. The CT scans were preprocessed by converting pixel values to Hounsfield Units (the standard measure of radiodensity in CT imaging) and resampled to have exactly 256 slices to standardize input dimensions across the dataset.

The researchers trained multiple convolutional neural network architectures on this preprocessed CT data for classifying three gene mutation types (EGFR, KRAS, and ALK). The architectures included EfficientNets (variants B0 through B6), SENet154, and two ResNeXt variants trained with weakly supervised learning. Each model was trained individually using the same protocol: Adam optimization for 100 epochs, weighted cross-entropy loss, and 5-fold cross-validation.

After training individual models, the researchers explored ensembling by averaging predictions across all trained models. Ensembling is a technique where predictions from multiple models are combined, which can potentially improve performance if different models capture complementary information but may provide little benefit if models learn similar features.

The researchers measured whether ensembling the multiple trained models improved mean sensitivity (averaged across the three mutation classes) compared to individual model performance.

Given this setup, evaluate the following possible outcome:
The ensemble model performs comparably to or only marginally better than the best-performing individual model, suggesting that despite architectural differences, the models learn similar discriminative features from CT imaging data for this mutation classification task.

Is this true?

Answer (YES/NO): NO